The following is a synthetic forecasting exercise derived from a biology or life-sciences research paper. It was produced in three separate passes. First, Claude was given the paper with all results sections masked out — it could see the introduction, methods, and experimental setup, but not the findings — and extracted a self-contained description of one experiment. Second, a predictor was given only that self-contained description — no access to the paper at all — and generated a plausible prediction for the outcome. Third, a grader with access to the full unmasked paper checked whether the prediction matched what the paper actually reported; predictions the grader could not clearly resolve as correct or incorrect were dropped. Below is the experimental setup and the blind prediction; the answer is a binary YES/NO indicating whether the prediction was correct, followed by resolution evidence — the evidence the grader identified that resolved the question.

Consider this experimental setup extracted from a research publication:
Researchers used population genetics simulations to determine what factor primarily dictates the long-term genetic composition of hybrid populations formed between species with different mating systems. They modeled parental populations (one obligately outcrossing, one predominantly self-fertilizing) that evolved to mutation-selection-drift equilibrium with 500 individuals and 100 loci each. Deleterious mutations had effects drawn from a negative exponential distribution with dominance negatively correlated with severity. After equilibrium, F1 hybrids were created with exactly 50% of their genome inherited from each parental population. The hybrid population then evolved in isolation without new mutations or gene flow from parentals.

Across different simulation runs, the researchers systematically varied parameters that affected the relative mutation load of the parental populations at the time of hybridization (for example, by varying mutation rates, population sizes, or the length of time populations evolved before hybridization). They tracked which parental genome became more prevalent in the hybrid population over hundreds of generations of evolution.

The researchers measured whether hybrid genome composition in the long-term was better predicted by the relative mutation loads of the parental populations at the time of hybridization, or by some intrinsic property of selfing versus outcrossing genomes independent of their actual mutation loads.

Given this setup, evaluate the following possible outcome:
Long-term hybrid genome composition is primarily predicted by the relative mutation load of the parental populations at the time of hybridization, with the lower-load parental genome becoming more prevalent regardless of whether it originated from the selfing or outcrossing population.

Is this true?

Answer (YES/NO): YES